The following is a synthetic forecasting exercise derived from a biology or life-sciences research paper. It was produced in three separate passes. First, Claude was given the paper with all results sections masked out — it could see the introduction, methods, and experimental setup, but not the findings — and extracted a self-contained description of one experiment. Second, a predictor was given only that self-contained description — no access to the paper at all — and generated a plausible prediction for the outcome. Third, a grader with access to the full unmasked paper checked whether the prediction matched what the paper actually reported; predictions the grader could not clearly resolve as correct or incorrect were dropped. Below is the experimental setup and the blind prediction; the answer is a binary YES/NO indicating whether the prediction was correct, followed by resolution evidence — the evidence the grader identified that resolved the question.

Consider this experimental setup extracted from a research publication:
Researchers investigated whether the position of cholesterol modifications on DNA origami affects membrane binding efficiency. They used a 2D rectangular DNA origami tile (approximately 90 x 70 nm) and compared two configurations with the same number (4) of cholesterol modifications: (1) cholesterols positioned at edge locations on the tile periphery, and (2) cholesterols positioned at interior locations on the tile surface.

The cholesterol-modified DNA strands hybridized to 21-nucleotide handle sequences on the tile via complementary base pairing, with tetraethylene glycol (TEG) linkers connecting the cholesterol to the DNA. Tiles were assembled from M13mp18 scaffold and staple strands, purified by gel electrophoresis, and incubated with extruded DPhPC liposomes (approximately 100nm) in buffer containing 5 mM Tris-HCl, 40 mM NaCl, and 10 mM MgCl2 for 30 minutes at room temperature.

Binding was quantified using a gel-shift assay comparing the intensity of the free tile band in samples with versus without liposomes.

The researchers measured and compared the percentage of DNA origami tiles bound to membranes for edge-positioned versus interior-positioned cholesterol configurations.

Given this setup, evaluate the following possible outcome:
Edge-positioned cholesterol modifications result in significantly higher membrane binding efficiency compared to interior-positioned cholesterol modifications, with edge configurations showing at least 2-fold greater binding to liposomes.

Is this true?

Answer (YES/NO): NO